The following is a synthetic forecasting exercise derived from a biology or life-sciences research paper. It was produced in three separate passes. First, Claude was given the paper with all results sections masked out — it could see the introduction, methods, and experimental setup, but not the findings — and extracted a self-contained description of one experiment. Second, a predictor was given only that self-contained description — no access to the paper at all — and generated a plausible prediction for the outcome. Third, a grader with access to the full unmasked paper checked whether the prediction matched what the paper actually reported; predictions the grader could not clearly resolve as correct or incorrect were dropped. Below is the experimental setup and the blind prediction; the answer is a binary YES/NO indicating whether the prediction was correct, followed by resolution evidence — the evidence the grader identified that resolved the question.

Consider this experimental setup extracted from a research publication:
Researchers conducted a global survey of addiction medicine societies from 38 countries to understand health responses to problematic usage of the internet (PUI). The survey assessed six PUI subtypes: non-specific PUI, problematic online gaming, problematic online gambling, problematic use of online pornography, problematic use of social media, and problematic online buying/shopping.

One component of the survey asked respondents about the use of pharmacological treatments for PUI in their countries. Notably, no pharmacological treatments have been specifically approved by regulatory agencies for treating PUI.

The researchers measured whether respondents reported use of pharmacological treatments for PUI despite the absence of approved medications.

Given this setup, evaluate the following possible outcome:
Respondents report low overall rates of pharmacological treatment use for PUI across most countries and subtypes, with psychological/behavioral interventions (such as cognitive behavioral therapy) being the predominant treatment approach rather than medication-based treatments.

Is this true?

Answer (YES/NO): NO